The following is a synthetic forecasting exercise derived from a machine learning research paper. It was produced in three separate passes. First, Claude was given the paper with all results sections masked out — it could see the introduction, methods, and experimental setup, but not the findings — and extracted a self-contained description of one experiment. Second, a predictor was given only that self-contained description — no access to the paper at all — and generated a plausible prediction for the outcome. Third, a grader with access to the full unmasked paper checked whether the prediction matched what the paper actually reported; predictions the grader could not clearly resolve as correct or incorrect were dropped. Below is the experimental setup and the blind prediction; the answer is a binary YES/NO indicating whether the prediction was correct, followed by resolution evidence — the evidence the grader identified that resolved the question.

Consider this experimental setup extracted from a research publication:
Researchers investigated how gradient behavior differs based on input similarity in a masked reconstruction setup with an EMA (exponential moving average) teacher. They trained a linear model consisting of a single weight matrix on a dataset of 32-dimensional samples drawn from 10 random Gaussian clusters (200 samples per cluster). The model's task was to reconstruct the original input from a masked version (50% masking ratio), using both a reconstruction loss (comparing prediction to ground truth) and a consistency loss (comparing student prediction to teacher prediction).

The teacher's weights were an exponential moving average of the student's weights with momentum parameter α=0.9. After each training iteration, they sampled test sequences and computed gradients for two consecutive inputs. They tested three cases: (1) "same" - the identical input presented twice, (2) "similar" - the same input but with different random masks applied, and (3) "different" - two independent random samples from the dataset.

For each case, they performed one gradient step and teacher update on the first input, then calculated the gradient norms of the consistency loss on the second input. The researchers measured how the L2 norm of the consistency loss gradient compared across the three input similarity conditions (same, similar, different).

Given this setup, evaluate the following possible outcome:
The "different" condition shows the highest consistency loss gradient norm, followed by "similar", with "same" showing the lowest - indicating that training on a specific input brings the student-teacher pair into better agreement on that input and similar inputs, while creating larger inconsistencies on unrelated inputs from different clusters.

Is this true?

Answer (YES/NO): NO